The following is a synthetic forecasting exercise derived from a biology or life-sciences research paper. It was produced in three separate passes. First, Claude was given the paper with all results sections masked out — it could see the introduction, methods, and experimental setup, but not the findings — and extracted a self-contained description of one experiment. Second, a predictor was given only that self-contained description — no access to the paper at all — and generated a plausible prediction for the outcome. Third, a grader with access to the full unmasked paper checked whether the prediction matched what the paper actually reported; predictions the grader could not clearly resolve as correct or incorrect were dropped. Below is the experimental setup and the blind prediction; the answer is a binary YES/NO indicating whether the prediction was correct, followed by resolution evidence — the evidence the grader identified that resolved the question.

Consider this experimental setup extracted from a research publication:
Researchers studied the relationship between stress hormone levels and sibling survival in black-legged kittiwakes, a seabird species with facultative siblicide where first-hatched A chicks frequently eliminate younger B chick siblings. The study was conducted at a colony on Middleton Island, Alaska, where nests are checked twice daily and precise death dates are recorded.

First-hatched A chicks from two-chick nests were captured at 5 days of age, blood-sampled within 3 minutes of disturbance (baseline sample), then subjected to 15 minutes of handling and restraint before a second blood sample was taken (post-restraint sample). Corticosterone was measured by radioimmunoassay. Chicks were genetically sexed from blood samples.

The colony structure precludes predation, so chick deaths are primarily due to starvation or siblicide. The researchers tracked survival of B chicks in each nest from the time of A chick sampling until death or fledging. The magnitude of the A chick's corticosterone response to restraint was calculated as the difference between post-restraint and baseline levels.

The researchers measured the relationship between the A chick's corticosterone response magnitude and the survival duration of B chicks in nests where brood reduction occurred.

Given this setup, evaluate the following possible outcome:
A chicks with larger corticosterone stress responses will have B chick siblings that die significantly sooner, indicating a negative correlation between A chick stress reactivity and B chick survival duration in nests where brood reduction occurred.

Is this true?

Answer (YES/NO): YES